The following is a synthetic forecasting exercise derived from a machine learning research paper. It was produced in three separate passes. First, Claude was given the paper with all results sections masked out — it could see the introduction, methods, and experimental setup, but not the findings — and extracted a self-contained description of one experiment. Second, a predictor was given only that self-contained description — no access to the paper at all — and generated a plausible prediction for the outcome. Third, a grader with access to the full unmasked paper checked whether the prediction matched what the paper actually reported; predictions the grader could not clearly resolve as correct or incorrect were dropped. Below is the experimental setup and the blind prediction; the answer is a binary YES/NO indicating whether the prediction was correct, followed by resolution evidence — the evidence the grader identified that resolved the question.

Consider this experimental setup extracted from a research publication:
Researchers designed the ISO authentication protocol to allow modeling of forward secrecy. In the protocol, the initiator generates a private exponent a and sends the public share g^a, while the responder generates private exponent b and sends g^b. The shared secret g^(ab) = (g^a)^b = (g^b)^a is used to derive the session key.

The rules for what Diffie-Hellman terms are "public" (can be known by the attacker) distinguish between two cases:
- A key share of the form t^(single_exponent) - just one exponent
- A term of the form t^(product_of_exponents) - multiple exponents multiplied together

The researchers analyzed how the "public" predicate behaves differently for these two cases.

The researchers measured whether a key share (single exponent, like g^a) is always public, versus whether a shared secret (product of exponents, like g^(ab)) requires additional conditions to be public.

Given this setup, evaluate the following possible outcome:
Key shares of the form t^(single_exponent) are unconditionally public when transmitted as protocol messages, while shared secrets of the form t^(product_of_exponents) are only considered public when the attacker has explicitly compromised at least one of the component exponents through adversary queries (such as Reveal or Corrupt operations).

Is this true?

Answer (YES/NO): YES